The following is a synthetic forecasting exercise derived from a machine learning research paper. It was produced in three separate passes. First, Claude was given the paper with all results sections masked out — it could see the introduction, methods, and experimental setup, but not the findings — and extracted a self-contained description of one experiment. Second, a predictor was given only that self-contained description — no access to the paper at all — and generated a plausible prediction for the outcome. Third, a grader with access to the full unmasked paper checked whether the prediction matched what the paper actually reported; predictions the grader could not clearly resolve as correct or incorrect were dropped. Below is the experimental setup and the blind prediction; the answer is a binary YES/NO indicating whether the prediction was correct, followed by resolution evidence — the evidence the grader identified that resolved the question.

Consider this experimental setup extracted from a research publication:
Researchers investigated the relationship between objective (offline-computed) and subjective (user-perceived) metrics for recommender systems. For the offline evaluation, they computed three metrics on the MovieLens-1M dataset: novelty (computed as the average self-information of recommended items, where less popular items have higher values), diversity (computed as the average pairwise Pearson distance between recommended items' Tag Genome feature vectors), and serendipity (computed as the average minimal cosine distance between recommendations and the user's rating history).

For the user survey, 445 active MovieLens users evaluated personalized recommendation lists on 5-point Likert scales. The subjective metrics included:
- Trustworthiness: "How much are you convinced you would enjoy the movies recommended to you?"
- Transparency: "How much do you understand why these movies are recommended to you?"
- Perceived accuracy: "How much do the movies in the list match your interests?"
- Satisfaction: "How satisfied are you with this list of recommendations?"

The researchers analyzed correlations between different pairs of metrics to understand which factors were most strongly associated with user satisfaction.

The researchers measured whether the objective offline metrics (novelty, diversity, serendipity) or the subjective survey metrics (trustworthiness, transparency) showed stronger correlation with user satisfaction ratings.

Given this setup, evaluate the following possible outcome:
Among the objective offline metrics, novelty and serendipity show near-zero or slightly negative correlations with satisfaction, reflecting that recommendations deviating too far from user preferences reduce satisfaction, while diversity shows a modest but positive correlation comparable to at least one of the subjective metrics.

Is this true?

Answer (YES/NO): NO